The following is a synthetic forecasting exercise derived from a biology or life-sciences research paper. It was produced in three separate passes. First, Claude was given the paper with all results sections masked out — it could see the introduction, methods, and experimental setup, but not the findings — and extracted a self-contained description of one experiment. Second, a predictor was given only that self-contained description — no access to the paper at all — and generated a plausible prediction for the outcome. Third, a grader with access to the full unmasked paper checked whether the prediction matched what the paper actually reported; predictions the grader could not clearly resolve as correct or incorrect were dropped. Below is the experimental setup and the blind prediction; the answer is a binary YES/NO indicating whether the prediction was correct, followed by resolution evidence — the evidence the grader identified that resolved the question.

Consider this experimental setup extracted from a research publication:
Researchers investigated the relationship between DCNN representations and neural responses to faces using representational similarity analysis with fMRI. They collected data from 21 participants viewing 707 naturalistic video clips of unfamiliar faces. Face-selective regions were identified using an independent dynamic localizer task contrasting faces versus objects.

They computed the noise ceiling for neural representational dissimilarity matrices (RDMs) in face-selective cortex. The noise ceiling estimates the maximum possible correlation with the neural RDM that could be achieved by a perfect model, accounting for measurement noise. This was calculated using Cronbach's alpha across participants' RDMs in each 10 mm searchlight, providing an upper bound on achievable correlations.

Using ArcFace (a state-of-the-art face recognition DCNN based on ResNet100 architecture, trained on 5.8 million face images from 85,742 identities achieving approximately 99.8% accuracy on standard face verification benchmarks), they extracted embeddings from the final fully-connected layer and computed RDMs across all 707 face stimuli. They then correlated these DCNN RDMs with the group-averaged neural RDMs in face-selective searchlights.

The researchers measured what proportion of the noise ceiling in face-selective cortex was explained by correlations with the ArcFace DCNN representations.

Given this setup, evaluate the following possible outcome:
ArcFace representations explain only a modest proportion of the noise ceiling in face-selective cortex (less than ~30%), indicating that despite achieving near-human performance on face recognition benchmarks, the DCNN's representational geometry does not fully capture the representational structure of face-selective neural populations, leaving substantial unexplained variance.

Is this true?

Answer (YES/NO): YES